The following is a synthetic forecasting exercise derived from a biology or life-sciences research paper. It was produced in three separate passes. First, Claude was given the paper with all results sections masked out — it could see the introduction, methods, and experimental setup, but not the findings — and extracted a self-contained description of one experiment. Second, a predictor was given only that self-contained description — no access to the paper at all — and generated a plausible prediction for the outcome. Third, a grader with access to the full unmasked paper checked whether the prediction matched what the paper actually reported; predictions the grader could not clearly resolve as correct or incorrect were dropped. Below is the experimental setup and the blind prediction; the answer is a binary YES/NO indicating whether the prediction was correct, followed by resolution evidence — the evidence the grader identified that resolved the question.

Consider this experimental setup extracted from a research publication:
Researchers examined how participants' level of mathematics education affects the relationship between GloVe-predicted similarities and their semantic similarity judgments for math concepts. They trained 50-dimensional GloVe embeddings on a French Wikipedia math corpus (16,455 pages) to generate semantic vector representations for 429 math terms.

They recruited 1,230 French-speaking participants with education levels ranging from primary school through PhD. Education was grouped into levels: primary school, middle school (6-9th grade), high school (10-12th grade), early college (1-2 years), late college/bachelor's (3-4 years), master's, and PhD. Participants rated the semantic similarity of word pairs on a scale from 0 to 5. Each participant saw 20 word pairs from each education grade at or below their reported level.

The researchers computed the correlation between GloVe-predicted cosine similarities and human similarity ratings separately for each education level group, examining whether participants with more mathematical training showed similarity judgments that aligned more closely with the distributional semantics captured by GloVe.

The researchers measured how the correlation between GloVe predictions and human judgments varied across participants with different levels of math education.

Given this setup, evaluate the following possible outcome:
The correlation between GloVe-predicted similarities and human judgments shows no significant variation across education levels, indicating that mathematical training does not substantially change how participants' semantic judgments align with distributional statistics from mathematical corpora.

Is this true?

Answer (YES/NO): NO